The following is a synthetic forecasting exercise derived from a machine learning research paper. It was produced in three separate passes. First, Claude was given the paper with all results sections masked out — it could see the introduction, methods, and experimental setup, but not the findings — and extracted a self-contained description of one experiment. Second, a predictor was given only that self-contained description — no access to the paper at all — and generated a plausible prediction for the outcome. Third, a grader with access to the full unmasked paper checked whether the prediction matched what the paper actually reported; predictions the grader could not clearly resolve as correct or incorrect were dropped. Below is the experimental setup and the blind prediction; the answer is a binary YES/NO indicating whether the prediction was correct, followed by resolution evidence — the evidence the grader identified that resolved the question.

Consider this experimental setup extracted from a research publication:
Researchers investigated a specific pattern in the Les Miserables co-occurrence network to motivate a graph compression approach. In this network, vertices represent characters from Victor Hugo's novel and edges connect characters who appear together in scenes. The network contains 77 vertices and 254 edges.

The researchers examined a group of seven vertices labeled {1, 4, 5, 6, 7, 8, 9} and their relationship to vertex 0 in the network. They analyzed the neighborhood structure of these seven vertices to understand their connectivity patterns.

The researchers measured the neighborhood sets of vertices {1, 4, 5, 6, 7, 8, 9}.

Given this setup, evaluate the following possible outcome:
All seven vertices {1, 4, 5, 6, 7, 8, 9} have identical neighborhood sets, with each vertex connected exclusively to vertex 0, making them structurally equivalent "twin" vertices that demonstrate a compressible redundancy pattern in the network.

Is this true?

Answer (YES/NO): YES